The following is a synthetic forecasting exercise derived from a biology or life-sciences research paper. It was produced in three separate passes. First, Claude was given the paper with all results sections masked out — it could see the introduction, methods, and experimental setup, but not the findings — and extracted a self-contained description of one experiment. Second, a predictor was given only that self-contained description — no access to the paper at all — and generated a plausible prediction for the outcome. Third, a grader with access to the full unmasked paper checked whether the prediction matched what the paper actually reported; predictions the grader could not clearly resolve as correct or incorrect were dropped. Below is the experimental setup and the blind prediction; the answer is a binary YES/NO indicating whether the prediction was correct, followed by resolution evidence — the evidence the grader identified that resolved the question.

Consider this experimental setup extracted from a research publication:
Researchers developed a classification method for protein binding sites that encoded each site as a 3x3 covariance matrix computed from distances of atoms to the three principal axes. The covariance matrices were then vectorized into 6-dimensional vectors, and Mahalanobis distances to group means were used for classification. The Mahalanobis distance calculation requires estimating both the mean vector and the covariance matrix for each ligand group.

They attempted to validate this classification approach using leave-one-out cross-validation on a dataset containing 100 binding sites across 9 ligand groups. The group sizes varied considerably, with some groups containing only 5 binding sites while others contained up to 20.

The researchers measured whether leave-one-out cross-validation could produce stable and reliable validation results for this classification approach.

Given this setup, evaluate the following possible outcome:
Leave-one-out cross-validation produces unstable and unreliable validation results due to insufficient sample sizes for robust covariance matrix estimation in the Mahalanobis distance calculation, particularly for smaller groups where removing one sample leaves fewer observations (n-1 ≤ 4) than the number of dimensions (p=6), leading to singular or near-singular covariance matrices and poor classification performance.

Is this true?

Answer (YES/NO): YES